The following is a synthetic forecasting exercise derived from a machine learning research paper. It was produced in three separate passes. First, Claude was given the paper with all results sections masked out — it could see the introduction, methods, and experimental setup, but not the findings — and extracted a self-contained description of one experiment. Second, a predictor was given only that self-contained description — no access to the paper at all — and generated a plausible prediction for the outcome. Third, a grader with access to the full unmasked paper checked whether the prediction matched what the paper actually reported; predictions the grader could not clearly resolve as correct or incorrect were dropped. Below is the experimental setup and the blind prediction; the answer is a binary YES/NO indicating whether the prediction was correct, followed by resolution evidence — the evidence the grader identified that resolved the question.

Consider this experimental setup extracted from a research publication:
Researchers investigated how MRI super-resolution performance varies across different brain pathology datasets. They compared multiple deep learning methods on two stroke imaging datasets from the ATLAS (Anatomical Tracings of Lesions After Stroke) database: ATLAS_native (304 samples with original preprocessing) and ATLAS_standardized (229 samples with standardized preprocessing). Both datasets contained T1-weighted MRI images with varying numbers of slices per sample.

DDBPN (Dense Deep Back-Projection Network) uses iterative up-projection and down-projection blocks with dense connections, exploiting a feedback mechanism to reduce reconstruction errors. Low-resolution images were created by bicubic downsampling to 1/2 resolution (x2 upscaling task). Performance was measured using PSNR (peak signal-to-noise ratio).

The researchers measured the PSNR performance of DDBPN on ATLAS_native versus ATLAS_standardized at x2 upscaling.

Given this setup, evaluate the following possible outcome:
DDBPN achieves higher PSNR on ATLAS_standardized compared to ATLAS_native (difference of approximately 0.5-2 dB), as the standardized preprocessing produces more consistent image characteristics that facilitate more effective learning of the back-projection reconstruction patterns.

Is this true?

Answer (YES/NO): NO